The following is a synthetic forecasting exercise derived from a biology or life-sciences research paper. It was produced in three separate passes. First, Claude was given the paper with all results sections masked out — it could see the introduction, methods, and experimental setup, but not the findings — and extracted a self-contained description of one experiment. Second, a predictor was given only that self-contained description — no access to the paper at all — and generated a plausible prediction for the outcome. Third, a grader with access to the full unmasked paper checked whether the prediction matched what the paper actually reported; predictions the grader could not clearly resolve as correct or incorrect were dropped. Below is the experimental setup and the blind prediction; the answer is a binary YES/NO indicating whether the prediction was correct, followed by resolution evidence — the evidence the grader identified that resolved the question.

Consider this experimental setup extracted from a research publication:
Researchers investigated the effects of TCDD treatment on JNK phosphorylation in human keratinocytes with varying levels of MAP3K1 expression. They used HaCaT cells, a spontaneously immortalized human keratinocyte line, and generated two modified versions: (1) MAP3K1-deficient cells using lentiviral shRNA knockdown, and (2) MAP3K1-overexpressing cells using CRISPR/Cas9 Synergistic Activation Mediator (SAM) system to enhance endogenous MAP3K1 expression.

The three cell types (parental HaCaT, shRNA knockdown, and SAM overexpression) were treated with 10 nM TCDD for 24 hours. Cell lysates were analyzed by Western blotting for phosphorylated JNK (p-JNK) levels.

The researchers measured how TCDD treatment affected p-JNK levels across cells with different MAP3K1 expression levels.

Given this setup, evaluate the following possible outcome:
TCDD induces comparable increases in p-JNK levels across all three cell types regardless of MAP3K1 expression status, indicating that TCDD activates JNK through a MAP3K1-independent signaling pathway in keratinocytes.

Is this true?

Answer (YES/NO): NO